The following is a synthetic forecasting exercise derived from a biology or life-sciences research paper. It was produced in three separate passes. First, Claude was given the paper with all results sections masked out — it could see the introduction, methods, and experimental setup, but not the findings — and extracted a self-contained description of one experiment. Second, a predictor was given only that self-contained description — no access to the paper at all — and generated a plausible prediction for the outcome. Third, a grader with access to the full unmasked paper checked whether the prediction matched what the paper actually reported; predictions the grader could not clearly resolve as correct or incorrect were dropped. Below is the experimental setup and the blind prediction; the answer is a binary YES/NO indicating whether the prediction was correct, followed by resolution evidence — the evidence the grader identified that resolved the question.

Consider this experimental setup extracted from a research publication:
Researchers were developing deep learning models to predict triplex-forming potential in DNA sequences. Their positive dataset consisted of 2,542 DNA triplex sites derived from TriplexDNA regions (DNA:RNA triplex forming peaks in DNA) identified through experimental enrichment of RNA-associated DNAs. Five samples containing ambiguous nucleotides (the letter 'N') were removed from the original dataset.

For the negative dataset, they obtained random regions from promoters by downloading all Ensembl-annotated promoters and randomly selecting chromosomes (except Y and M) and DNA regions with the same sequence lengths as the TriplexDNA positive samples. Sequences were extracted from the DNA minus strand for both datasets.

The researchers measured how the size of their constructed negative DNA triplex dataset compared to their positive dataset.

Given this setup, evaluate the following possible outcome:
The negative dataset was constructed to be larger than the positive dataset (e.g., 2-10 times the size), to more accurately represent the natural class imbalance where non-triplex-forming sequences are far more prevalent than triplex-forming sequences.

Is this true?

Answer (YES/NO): YES